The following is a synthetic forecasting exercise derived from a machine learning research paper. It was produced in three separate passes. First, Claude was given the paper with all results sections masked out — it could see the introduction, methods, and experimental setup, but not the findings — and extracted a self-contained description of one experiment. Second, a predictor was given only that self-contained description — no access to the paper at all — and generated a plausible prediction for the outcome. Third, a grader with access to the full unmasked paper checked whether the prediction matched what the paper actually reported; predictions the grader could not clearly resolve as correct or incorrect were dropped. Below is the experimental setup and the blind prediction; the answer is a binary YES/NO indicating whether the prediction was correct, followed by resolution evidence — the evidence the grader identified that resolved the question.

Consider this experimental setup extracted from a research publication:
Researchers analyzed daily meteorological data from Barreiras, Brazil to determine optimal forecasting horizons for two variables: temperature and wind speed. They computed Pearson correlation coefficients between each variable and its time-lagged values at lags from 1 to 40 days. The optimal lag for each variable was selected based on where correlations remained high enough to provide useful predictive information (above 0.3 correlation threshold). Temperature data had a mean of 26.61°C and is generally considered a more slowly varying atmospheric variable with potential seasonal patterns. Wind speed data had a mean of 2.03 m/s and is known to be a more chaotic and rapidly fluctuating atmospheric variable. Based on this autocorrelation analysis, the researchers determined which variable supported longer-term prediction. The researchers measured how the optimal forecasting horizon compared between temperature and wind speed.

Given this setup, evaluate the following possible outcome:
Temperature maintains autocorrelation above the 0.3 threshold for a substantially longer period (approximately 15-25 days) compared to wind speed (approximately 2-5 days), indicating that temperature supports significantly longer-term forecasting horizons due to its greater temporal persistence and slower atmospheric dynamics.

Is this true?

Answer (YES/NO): NO